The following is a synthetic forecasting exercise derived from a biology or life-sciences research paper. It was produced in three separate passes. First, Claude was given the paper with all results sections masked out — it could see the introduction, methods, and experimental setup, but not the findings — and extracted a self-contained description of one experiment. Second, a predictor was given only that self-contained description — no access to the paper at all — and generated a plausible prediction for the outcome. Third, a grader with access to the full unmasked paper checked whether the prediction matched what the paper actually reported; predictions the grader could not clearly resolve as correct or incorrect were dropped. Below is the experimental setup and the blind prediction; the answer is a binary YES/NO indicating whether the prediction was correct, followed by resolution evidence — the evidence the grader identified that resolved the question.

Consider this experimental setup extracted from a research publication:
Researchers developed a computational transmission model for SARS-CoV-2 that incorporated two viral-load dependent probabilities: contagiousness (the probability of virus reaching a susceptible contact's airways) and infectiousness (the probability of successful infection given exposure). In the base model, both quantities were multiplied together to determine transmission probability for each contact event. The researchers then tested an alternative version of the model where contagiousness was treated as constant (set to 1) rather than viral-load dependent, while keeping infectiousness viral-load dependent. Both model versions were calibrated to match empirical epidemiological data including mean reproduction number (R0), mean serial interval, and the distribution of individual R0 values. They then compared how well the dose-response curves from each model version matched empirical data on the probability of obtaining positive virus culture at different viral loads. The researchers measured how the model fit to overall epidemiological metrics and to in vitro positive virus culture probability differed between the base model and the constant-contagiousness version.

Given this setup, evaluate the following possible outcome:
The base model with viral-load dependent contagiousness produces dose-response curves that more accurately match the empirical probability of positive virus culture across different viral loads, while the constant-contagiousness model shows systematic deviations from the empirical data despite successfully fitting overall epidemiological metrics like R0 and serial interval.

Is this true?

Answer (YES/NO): YES